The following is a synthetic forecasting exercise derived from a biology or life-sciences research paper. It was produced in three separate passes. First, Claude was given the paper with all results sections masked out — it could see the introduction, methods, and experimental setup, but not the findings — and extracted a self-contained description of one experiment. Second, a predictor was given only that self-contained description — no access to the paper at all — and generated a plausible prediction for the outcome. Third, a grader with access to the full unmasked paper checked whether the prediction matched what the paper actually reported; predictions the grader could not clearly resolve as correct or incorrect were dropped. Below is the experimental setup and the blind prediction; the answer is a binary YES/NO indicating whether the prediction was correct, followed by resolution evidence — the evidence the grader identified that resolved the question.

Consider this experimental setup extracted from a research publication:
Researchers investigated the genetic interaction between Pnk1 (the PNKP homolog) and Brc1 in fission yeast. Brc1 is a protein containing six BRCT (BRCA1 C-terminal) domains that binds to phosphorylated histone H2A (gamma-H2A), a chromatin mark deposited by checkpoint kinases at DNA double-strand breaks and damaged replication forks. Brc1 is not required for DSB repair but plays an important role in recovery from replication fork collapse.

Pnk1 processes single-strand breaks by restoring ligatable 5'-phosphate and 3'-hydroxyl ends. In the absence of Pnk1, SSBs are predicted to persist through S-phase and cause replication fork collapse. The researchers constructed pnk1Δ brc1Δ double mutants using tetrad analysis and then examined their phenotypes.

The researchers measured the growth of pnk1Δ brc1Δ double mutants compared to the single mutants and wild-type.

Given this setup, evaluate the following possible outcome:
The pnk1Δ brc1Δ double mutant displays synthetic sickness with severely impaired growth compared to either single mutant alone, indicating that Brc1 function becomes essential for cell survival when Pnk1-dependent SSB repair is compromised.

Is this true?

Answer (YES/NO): YES